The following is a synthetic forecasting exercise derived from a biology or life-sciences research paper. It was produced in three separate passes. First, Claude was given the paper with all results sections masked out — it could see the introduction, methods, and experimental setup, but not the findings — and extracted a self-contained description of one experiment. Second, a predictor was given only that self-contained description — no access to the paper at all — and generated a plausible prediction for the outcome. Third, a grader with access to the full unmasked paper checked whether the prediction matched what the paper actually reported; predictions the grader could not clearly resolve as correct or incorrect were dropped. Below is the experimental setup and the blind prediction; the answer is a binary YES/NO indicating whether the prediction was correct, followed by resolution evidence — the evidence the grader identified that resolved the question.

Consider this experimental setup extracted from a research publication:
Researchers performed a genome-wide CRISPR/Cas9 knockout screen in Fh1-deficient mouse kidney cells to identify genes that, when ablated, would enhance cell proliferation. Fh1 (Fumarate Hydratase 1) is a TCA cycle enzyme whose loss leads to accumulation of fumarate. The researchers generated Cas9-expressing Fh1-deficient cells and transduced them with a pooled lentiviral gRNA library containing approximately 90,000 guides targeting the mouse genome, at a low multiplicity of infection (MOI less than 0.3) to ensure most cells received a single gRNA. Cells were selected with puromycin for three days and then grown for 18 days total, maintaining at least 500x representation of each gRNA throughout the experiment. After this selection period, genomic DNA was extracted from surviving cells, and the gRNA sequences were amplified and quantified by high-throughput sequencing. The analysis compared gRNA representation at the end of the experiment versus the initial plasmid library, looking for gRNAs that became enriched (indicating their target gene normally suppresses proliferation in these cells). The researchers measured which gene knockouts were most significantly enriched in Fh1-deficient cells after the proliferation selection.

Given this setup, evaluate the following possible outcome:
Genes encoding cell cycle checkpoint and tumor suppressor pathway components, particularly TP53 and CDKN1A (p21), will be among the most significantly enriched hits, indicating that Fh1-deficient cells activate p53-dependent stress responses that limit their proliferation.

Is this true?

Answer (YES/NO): NO